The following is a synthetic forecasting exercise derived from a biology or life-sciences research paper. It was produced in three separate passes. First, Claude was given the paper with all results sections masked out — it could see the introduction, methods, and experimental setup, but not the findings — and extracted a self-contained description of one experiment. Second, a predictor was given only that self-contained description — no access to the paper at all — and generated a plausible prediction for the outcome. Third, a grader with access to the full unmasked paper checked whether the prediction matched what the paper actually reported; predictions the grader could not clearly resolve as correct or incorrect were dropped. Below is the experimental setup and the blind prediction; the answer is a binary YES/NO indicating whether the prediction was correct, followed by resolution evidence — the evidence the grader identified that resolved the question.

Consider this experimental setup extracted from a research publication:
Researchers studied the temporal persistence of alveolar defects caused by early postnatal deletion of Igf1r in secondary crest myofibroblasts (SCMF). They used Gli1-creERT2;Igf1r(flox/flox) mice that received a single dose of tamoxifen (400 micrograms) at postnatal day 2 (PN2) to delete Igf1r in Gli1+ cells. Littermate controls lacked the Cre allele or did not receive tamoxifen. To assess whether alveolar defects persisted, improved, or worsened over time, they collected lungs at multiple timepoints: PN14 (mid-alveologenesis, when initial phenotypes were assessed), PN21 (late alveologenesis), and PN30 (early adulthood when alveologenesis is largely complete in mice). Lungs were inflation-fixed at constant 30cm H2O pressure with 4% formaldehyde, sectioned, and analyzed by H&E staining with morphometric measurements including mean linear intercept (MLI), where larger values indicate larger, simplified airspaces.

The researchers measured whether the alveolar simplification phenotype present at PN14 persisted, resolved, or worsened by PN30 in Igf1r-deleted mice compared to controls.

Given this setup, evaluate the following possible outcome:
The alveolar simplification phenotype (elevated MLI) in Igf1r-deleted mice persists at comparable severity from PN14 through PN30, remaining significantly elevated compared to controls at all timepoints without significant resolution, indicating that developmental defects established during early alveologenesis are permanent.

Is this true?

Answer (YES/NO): NO